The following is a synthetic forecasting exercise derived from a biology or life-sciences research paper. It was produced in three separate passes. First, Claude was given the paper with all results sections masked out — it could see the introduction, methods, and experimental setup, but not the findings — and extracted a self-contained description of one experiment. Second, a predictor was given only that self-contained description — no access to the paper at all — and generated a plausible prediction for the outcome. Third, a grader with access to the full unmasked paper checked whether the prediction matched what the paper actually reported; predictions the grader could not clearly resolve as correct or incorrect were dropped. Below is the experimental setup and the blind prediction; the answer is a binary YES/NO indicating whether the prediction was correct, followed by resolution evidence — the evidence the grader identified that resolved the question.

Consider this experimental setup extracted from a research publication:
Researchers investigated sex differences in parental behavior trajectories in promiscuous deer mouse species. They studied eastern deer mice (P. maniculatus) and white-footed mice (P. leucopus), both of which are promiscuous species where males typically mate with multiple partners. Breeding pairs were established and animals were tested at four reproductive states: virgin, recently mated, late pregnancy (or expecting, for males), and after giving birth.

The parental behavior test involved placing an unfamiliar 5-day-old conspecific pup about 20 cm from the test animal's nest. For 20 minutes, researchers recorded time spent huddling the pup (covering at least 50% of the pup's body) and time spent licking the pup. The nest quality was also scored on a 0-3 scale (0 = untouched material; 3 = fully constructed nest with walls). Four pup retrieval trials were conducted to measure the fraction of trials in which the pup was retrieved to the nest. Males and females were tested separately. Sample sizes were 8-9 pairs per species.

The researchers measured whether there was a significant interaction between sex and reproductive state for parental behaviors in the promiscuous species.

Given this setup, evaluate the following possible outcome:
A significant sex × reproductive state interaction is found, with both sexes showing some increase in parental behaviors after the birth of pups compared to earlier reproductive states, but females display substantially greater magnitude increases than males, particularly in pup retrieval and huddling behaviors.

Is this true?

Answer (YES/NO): NO